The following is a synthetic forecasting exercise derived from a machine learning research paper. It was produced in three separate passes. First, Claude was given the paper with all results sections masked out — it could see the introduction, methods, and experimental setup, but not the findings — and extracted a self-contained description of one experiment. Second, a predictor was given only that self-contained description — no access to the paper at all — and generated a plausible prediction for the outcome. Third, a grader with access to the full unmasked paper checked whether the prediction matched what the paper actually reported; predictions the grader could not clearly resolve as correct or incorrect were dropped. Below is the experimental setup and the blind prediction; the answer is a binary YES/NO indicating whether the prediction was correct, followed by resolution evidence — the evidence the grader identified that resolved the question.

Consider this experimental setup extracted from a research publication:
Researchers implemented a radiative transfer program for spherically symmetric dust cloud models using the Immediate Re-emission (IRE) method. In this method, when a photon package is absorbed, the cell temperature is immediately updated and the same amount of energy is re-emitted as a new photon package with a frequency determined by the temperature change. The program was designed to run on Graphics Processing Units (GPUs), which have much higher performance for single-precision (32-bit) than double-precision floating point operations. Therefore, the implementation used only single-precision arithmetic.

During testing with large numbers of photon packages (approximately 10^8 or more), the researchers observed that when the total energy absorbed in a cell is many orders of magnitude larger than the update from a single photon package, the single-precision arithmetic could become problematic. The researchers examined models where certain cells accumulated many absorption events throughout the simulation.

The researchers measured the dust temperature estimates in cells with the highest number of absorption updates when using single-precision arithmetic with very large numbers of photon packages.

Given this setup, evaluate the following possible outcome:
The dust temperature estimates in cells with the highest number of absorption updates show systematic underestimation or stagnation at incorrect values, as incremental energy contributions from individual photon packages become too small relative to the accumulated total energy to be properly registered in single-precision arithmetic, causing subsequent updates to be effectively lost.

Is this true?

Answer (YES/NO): YES